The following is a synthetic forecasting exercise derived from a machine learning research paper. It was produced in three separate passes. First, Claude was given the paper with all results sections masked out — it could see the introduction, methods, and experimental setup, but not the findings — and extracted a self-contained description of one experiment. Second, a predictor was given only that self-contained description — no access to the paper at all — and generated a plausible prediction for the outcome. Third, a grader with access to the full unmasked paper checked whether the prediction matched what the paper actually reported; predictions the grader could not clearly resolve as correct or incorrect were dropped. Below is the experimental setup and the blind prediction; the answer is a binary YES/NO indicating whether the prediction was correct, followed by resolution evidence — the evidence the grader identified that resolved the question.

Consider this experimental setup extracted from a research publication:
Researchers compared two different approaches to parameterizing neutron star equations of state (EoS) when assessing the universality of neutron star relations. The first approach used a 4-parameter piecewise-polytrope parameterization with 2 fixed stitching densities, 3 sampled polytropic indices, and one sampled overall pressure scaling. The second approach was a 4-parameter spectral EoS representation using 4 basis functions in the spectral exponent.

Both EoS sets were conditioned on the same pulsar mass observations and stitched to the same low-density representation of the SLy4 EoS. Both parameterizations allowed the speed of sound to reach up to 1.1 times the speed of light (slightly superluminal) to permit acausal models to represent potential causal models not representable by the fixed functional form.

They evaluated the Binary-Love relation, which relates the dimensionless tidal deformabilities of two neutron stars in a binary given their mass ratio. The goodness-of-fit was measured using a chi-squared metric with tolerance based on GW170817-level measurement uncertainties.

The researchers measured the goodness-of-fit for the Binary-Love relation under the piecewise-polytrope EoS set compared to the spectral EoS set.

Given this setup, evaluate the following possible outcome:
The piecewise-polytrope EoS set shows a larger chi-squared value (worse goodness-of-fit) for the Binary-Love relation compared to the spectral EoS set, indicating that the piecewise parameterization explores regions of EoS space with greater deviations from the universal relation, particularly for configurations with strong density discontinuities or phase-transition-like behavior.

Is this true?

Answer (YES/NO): NO